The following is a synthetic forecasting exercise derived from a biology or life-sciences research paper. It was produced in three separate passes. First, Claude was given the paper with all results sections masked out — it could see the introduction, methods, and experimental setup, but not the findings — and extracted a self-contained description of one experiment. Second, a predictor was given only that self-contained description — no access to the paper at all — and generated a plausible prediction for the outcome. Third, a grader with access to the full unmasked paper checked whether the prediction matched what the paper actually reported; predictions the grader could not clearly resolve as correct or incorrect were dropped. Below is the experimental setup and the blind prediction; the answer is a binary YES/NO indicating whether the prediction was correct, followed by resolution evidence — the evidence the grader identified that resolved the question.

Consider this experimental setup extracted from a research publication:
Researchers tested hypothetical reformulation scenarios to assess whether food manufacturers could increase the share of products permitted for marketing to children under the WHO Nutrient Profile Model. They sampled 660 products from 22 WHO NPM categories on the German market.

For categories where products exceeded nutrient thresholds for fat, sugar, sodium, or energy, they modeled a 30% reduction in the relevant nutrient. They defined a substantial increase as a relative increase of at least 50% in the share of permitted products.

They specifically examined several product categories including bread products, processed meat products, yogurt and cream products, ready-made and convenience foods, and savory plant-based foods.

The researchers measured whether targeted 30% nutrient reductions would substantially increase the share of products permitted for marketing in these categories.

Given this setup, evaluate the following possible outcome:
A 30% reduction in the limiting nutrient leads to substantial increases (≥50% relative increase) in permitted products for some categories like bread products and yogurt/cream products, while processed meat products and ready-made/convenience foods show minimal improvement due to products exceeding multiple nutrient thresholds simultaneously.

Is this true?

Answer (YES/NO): NO